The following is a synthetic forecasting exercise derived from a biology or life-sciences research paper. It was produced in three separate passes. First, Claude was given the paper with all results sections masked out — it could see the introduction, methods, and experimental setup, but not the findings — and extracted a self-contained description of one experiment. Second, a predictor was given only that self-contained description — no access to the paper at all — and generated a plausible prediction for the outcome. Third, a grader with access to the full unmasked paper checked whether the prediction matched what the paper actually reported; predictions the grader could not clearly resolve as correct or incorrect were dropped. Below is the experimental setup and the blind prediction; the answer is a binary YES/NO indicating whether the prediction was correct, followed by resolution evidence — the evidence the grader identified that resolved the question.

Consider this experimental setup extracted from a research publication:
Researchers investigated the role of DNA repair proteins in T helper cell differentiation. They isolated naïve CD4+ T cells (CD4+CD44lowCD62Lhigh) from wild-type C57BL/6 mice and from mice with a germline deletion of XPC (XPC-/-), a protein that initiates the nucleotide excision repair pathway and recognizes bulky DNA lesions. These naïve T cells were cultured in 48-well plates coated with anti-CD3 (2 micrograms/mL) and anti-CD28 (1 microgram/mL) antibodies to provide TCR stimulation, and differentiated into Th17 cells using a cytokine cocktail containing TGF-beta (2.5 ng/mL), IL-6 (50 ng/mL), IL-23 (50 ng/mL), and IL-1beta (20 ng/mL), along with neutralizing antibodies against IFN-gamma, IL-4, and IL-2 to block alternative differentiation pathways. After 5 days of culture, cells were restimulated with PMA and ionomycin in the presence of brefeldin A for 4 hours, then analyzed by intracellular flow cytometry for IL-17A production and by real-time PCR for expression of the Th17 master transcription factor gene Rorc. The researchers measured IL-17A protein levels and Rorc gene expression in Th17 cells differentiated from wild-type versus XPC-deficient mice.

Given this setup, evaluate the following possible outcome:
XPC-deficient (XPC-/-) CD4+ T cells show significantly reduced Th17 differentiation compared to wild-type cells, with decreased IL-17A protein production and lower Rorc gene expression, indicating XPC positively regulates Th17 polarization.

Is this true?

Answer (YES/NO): YES